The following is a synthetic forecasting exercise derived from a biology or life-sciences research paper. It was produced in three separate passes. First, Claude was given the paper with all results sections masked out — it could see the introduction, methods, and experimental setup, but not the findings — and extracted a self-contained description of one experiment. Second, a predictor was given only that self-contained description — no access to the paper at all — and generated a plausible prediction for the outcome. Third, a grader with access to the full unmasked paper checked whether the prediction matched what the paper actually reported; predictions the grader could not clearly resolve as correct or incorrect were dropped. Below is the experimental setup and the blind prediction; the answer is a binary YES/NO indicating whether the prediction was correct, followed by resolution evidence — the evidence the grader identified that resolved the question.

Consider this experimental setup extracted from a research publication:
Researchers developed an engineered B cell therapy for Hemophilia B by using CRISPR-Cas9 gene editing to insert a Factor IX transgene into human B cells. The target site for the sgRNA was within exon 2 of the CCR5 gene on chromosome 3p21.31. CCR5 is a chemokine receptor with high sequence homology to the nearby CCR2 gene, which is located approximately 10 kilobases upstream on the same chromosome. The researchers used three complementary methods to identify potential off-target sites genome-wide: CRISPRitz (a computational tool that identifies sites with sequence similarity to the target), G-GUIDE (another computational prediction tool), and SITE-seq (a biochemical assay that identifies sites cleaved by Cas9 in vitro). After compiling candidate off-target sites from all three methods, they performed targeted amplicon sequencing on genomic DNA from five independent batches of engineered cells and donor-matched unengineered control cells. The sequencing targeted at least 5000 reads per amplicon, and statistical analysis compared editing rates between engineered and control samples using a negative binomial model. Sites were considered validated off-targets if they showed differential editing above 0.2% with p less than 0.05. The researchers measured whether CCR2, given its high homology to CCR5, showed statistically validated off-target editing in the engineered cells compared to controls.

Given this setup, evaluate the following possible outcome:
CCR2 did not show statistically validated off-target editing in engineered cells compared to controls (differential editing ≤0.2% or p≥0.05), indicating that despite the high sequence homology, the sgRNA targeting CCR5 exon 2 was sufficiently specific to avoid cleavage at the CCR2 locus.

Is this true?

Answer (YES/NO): YES